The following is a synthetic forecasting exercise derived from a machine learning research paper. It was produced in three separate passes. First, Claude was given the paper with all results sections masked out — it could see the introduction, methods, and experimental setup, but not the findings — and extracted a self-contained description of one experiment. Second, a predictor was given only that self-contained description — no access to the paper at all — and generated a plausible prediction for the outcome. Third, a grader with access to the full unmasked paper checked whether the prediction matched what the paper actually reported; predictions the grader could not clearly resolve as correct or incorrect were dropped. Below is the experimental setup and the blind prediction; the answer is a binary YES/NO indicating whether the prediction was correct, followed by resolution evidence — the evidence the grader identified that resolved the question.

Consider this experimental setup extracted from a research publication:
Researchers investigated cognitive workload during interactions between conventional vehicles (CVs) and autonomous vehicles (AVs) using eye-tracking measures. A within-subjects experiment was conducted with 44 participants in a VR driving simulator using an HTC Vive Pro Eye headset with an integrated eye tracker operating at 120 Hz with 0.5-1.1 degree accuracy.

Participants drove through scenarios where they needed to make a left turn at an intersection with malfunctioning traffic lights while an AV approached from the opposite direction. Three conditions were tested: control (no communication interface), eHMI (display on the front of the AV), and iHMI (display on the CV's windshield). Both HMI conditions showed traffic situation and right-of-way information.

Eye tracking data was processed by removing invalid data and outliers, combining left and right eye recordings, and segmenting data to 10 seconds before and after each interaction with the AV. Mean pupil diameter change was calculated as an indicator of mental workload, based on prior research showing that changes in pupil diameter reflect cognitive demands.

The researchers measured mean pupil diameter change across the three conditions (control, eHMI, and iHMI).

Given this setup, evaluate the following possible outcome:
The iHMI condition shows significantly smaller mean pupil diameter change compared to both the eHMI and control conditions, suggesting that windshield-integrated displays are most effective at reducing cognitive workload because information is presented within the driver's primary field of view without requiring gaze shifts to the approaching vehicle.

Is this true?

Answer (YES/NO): YES